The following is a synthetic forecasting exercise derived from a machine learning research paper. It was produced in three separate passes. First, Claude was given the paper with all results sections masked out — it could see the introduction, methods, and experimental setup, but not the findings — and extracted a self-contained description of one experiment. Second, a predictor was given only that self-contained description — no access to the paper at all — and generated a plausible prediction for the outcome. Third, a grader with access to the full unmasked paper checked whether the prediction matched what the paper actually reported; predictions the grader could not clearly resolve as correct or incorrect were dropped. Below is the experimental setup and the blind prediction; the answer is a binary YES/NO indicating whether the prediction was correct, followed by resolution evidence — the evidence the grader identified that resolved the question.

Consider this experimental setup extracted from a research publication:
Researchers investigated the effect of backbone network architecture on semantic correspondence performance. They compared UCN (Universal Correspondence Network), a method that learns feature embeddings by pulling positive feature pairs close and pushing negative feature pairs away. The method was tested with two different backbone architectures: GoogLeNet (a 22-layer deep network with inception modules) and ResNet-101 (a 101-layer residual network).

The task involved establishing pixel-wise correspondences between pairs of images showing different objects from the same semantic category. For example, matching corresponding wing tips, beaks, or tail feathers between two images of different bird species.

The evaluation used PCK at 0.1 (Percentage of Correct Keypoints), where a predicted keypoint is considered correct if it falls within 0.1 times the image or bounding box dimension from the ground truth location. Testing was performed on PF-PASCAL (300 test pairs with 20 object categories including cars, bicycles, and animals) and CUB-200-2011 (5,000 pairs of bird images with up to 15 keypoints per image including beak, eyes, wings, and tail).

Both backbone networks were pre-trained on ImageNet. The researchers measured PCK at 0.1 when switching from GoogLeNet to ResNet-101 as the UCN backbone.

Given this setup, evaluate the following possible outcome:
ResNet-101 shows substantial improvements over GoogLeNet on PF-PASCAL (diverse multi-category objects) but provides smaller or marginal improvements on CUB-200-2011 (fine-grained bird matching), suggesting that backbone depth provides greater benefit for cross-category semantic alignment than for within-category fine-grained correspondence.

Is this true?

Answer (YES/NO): YES